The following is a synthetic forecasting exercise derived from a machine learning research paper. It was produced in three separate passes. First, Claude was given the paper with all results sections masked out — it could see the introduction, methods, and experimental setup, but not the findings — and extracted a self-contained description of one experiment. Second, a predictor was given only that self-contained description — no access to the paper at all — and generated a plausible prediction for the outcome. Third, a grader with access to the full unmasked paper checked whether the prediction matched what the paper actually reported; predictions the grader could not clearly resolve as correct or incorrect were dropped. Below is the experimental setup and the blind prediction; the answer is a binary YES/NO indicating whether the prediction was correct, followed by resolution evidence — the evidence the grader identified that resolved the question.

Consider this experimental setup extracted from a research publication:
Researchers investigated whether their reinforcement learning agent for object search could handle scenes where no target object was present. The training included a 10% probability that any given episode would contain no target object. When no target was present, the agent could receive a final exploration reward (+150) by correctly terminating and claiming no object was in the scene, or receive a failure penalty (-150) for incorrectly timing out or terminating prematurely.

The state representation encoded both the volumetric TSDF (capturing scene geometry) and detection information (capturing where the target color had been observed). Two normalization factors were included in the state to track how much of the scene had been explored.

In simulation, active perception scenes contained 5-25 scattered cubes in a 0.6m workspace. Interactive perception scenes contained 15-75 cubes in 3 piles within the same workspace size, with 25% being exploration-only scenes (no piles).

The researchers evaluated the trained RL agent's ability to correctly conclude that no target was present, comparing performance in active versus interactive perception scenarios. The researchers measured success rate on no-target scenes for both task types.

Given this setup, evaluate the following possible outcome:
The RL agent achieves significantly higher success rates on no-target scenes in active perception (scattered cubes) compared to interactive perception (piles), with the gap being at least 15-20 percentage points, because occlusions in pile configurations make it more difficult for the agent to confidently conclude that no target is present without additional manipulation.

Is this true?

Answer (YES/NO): NO